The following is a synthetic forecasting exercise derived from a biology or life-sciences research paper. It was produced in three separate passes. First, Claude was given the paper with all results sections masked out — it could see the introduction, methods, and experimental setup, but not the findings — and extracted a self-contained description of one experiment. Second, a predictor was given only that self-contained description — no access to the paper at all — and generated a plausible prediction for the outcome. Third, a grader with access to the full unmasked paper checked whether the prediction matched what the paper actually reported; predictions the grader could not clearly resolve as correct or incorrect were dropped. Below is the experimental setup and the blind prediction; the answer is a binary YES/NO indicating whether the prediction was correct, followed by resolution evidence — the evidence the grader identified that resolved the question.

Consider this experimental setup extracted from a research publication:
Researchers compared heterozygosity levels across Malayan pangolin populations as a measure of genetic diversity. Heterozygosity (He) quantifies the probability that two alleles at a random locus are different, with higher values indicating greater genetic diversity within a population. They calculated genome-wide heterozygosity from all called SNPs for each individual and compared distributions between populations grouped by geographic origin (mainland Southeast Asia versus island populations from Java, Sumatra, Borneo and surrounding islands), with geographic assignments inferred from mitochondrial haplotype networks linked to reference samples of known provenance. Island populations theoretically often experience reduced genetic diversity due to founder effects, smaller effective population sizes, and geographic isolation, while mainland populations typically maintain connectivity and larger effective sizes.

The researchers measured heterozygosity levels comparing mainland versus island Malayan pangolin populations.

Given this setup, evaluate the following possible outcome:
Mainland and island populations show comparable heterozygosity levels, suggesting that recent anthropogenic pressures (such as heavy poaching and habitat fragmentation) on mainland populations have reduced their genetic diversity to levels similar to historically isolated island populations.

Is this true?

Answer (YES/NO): NO